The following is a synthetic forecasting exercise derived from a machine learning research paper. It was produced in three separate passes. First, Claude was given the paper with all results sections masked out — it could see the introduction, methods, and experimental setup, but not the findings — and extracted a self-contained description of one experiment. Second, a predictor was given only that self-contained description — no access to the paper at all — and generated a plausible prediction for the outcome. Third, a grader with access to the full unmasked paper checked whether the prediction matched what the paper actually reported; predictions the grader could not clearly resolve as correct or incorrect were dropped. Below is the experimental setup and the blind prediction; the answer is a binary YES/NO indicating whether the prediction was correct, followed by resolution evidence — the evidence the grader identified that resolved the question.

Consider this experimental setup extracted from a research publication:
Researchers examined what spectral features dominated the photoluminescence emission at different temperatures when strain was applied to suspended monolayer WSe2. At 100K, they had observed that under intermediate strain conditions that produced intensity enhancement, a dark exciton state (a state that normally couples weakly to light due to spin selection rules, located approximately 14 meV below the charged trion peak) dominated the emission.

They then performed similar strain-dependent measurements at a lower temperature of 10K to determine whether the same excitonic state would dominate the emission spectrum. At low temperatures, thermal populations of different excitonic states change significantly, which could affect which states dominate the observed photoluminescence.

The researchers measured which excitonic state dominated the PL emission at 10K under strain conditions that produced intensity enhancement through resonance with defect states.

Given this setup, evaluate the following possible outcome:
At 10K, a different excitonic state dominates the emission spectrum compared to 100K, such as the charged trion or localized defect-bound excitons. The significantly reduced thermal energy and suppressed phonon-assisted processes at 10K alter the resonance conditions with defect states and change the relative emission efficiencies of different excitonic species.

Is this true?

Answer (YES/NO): NO